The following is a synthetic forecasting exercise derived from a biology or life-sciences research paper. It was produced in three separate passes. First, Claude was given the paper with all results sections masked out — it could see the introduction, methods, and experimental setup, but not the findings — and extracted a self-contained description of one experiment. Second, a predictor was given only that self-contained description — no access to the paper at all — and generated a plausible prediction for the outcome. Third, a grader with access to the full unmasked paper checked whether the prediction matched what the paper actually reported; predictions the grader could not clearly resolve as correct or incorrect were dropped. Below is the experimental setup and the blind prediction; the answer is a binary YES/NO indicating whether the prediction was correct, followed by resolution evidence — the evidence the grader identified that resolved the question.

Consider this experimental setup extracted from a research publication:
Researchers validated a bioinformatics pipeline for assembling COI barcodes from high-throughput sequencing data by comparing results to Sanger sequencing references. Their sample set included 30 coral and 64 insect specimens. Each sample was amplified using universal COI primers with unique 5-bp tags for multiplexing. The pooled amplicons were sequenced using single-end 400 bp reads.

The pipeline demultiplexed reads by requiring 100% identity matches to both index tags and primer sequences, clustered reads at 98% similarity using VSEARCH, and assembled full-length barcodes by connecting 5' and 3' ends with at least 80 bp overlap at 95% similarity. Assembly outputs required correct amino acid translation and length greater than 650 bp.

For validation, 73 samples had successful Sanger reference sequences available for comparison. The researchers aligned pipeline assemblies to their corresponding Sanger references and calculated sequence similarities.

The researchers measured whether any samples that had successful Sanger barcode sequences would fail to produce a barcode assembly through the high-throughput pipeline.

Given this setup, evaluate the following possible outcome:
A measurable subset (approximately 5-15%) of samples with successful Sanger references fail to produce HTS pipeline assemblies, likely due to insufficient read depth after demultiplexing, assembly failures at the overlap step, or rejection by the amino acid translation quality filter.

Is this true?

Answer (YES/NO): NO